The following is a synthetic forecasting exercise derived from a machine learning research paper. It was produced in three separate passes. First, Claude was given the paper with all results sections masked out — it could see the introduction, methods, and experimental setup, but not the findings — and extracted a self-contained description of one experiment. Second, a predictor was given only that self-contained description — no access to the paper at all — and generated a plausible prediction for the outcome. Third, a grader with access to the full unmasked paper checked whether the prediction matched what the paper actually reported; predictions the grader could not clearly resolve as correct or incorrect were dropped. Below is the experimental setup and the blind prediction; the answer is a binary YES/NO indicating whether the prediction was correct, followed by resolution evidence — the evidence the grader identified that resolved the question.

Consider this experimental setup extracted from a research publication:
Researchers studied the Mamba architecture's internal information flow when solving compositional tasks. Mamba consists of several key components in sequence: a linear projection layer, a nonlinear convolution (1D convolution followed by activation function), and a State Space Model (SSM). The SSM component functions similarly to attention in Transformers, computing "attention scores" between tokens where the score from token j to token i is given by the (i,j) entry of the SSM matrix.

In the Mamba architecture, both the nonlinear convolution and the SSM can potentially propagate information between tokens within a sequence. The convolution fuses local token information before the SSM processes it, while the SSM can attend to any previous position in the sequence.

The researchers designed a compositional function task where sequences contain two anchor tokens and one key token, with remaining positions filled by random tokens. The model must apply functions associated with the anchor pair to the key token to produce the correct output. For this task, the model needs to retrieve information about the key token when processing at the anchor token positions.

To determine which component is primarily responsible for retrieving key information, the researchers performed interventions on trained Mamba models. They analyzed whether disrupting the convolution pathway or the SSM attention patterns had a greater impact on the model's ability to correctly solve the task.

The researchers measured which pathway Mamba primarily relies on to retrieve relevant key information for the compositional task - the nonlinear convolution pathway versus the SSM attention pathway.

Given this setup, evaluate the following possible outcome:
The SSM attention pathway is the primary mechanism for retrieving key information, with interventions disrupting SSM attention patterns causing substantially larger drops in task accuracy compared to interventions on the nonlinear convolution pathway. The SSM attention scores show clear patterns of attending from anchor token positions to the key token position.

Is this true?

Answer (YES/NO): NO